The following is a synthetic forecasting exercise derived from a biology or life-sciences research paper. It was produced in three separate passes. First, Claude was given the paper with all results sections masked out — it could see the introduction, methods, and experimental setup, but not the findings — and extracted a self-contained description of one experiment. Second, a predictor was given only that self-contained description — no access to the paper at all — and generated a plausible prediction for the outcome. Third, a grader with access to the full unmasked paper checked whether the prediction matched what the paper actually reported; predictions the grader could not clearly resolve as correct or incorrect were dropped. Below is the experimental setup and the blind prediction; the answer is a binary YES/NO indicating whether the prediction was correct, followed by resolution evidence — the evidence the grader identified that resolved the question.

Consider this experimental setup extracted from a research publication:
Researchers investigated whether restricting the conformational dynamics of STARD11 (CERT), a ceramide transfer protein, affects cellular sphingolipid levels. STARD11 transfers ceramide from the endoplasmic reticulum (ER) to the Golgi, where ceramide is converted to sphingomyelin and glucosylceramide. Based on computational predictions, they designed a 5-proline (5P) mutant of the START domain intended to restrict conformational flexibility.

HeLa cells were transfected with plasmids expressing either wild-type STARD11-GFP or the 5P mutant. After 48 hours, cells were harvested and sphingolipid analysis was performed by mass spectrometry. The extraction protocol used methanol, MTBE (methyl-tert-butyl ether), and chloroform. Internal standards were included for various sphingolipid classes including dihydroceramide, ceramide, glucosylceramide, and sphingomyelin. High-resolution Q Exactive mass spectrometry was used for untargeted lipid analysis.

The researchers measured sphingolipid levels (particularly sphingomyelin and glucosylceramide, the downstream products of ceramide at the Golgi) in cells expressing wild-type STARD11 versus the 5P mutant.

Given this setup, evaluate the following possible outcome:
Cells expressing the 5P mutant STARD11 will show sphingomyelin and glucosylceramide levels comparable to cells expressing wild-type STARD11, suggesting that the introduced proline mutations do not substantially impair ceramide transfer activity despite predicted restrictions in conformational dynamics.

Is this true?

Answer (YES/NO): NO